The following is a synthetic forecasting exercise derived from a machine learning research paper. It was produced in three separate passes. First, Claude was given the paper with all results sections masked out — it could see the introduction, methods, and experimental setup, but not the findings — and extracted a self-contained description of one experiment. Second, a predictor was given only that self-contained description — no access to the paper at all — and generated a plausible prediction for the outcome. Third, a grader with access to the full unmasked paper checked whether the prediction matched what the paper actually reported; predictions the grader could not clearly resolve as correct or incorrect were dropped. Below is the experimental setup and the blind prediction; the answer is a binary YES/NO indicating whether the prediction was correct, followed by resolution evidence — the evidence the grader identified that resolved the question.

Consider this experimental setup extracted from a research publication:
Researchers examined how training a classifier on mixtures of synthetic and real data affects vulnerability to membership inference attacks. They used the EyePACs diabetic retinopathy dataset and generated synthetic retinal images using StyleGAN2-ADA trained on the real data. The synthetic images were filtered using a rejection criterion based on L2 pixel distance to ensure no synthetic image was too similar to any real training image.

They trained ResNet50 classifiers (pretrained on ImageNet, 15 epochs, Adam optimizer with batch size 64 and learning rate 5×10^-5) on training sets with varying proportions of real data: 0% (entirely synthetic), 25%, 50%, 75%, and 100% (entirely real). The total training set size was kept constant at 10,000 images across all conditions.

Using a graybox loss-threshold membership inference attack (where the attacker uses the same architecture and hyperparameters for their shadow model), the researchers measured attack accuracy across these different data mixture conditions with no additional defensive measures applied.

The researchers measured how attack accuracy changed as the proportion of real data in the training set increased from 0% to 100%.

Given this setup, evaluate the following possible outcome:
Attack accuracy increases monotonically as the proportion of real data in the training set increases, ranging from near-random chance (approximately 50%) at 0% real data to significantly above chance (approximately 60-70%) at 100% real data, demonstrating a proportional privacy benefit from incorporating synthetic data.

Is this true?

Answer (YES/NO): YES